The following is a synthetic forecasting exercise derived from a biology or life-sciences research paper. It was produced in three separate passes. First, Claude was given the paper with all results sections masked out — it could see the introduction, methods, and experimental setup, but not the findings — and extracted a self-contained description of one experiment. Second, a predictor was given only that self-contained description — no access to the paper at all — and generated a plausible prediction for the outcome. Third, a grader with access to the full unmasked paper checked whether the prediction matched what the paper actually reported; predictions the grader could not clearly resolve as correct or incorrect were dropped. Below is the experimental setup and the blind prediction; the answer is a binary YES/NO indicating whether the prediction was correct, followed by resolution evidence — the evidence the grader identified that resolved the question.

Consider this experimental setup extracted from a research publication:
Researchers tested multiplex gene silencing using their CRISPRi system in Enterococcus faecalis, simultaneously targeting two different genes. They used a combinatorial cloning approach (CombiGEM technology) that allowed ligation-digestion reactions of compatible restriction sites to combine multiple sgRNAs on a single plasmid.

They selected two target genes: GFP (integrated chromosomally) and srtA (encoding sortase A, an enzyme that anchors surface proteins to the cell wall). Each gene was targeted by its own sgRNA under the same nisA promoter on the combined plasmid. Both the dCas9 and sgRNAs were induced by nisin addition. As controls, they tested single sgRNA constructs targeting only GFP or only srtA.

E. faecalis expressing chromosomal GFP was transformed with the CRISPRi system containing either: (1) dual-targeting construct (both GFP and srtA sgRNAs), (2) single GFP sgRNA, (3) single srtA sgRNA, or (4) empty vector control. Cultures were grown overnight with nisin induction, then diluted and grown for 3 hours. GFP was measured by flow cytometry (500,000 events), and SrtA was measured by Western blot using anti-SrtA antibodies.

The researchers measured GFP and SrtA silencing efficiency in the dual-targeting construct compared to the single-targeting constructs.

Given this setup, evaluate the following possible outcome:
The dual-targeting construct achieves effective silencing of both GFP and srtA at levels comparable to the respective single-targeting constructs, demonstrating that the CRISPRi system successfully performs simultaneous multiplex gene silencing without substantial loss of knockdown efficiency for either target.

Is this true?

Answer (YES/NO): YES